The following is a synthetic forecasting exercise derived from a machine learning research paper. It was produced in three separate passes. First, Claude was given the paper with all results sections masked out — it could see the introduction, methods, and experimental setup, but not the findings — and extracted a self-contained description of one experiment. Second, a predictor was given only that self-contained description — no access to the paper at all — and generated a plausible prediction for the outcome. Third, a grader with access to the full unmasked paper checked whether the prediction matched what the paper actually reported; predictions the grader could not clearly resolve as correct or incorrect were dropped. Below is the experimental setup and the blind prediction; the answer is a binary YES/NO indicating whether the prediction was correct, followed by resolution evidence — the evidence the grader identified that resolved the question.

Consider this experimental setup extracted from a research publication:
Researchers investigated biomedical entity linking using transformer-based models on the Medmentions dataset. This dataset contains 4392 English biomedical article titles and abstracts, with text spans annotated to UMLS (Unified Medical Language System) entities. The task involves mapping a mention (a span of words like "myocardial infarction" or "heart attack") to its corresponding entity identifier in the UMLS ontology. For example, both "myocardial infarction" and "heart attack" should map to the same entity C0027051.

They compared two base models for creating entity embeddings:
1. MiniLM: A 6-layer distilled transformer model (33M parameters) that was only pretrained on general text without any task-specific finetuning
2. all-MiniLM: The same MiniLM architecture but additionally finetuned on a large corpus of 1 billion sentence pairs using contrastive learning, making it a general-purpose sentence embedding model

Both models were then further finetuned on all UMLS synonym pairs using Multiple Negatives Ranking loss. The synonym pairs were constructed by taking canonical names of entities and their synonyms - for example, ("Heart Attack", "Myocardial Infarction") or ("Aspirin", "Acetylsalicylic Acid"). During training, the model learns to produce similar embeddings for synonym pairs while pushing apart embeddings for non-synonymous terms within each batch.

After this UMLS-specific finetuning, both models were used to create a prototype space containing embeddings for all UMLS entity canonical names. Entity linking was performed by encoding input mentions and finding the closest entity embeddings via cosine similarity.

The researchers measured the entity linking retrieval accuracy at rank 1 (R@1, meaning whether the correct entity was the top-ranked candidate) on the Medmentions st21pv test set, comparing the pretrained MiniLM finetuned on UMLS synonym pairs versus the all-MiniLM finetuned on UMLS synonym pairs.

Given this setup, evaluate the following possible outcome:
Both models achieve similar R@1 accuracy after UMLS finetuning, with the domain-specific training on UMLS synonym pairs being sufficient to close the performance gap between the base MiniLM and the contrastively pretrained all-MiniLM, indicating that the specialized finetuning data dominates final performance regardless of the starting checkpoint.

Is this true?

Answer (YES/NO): NO